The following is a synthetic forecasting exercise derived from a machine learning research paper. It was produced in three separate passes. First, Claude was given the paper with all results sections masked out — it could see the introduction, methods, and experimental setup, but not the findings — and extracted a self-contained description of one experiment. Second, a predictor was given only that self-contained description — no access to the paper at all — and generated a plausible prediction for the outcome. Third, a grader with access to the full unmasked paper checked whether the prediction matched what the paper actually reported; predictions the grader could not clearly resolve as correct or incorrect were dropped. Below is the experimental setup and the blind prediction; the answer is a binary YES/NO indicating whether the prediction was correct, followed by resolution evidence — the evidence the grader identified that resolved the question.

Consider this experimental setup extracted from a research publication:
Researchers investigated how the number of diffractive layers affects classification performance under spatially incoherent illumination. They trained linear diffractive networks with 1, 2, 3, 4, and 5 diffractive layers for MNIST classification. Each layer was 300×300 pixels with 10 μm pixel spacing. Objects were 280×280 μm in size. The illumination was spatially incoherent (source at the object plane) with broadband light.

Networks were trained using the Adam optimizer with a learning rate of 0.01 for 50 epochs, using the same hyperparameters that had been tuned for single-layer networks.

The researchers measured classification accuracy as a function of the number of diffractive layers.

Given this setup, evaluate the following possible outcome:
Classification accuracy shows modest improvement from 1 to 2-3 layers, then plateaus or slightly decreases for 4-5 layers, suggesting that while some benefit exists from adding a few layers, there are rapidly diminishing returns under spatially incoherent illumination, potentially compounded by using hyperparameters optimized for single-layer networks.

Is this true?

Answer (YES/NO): NO